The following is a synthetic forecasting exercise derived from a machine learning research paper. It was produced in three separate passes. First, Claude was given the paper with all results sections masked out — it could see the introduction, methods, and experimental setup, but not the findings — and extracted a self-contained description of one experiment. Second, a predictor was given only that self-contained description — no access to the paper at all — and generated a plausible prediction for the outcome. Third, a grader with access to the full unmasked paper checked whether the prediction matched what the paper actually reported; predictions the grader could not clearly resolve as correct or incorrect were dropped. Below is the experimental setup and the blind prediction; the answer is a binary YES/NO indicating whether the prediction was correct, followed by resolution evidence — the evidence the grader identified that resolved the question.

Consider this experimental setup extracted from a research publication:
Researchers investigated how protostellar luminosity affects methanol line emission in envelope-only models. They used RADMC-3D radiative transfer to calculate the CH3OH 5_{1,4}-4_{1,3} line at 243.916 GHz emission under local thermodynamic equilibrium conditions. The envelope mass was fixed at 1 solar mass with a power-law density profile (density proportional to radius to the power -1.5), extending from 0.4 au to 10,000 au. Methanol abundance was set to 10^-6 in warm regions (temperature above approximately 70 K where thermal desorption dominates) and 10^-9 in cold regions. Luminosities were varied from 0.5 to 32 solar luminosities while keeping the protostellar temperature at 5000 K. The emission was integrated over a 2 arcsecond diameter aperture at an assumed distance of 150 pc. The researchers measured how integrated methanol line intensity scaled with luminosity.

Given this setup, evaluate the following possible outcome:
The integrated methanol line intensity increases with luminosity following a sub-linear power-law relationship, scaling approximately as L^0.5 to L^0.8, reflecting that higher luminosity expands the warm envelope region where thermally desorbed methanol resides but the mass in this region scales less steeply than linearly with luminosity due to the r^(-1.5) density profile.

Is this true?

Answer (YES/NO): YES